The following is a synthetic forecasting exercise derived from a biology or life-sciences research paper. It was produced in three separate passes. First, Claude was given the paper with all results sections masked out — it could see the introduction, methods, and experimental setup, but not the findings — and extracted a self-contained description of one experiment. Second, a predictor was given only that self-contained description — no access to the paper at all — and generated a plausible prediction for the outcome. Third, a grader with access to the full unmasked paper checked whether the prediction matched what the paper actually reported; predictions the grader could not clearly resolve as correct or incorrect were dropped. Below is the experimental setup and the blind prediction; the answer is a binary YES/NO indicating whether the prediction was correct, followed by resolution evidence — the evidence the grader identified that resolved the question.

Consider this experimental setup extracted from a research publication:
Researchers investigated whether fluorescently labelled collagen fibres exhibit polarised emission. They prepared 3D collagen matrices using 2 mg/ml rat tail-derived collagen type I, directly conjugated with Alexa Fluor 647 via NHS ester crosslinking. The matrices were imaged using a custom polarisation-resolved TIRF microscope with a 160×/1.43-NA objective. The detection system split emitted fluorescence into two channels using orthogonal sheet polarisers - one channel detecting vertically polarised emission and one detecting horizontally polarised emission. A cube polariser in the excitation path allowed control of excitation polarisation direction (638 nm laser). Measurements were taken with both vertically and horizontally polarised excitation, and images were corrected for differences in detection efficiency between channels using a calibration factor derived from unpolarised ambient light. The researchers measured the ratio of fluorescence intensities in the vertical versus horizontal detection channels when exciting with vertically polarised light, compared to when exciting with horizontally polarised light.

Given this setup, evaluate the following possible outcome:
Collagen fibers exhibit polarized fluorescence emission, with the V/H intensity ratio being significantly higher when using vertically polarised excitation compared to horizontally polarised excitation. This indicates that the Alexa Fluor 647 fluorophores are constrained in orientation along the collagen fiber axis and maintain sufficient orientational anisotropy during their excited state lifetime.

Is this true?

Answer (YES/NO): NO